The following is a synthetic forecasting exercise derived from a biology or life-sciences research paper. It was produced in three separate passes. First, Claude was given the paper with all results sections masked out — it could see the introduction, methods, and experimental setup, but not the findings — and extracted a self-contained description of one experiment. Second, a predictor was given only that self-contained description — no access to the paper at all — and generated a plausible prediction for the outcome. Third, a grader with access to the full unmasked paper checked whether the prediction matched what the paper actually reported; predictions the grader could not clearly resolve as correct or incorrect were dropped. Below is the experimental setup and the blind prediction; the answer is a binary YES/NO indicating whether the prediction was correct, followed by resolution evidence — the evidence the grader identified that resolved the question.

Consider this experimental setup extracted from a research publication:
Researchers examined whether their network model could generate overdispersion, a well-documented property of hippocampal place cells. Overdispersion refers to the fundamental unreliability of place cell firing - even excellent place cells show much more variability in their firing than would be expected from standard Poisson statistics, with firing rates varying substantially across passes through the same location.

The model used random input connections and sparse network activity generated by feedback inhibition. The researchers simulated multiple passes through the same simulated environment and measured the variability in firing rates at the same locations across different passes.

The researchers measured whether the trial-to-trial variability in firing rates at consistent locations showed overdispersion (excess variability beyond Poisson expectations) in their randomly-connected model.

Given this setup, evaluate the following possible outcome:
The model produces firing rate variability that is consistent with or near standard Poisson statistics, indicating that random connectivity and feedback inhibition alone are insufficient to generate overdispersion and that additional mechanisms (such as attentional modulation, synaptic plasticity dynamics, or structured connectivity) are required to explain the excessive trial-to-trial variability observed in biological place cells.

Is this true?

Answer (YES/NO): YES